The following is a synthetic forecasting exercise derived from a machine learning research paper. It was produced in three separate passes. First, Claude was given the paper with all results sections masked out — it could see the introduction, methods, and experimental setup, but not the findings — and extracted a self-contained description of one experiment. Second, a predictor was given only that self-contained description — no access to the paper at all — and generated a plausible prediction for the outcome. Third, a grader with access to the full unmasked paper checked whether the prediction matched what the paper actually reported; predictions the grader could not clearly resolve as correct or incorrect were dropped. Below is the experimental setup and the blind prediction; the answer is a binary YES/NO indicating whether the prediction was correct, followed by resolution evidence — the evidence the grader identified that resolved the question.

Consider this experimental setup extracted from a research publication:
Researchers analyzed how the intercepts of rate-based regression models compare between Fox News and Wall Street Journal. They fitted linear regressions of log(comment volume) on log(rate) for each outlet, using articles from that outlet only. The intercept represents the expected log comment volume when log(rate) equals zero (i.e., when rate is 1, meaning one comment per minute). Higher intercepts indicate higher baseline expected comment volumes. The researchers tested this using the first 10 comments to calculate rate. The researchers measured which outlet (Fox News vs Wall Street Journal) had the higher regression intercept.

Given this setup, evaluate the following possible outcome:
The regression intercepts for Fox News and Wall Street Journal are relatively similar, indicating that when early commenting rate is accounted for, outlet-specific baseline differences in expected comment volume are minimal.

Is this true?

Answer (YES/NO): NO